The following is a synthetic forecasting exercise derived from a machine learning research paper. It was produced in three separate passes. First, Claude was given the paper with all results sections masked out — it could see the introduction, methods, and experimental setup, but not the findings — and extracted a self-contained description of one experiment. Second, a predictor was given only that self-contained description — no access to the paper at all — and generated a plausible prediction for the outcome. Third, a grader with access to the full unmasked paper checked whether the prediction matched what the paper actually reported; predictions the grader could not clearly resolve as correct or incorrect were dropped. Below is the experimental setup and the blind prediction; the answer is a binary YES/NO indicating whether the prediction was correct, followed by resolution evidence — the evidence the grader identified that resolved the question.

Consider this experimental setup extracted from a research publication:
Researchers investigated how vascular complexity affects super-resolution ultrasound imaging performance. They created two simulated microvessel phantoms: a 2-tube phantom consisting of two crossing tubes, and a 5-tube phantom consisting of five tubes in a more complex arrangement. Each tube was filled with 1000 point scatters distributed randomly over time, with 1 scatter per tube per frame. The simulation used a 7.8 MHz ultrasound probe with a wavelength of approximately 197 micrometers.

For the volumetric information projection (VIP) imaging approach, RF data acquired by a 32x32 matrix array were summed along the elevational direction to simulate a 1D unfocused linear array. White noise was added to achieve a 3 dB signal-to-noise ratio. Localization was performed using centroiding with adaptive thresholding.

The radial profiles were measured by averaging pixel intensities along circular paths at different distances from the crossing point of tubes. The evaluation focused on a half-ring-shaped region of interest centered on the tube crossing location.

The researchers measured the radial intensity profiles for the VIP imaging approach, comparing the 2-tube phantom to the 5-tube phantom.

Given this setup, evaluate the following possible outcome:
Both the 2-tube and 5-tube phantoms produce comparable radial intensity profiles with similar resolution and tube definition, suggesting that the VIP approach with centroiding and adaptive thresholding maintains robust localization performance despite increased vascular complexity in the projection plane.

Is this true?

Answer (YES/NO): NO